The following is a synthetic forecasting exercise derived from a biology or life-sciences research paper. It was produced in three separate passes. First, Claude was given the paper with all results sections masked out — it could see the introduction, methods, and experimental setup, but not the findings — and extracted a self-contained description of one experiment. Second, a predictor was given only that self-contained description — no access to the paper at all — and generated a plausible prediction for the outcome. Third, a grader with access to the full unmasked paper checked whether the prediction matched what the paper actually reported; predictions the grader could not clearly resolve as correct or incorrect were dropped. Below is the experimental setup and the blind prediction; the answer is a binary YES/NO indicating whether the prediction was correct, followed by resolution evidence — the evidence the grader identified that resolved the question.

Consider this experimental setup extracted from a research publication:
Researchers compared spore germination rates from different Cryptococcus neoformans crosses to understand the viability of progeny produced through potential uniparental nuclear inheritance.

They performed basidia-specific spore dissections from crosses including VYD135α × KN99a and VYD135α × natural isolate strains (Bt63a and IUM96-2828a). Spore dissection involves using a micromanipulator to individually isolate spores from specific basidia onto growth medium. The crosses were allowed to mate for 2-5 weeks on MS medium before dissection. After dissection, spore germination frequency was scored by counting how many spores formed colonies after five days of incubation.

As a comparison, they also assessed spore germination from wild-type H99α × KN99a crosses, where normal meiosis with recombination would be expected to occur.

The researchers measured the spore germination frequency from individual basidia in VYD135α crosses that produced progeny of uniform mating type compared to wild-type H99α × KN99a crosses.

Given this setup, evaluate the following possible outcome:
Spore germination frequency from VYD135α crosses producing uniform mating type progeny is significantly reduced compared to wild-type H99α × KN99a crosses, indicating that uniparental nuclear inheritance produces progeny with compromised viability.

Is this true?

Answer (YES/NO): NO